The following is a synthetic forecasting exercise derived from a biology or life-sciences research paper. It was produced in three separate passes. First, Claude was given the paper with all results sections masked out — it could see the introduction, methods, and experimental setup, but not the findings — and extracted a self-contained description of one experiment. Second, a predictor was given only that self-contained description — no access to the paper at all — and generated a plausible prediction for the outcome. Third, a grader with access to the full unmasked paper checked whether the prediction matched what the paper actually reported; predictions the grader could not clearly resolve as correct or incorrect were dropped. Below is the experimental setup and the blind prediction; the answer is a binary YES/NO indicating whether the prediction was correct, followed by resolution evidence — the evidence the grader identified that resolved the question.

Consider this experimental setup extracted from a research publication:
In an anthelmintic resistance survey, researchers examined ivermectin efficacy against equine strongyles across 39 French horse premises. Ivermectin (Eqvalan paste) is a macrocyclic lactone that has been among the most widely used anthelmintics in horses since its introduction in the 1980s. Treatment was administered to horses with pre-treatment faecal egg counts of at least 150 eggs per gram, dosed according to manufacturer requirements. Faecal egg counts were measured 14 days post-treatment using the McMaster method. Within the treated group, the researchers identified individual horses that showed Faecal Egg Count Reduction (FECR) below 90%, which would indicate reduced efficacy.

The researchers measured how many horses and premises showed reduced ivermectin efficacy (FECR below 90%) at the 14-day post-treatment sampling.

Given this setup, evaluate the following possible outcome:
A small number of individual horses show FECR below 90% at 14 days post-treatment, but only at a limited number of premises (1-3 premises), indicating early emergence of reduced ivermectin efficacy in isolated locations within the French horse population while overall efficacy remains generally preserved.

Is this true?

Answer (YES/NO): NO